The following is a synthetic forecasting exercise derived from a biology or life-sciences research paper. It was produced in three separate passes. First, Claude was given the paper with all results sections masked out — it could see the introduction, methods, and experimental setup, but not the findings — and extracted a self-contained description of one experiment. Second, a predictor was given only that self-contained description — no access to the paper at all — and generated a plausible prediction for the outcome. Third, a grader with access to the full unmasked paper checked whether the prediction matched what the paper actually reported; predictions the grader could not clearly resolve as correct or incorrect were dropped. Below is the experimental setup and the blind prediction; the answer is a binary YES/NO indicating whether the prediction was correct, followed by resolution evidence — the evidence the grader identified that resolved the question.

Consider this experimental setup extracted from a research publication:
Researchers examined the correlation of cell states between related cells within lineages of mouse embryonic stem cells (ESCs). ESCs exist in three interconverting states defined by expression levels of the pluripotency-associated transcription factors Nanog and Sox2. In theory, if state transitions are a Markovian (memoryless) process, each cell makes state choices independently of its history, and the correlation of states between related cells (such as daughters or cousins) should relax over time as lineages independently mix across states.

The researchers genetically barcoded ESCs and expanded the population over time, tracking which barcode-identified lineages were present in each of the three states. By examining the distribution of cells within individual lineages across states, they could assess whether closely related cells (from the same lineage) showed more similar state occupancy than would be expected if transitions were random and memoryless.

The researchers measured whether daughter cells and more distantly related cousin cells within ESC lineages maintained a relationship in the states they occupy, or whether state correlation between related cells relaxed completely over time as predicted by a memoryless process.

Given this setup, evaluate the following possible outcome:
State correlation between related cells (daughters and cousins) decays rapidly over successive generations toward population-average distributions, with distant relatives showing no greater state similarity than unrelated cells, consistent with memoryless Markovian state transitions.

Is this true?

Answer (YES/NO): NO